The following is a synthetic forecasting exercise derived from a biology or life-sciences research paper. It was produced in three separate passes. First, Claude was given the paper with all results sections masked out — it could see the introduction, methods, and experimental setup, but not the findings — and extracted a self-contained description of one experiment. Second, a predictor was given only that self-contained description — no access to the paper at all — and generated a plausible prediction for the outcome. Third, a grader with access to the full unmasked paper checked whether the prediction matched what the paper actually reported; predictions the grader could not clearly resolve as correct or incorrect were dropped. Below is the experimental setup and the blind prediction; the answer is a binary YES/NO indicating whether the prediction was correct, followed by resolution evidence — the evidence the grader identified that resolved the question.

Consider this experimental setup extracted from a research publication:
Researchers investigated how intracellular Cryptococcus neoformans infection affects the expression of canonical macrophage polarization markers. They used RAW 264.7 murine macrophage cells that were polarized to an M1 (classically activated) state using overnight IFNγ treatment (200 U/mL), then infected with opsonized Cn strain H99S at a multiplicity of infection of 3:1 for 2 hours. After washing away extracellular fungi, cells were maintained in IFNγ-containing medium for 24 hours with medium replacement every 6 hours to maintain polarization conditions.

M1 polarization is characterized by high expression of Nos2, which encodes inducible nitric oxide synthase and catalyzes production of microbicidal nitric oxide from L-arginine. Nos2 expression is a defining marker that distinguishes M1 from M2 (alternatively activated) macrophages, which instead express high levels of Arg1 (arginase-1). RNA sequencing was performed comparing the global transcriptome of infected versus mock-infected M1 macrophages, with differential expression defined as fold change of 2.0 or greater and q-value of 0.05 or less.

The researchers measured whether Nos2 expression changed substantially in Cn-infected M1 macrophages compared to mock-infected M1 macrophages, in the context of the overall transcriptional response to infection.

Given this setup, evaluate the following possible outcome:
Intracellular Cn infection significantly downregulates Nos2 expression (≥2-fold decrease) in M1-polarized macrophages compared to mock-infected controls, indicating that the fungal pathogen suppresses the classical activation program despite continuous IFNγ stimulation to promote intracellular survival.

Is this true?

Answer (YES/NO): NO